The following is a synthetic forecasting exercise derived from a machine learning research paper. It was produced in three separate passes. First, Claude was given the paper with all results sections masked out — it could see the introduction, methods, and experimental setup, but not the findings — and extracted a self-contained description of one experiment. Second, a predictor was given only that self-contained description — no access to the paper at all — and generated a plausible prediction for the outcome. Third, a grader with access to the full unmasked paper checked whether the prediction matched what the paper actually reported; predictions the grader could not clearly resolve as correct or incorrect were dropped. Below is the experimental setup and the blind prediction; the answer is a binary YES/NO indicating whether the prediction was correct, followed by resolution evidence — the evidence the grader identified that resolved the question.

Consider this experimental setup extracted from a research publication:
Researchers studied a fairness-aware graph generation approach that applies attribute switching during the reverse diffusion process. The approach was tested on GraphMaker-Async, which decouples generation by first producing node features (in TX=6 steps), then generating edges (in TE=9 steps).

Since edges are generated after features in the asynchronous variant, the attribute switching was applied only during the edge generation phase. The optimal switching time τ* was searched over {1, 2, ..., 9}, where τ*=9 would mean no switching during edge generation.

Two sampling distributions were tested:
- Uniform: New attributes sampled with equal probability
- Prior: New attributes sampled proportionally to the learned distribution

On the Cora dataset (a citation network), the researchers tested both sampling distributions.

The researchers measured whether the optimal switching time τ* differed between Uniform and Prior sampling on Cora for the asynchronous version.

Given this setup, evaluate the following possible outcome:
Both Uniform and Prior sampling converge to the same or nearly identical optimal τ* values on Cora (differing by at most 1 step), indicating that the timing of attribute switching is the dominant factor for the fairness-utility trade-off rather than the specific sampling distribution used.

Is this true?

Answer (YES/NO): YES